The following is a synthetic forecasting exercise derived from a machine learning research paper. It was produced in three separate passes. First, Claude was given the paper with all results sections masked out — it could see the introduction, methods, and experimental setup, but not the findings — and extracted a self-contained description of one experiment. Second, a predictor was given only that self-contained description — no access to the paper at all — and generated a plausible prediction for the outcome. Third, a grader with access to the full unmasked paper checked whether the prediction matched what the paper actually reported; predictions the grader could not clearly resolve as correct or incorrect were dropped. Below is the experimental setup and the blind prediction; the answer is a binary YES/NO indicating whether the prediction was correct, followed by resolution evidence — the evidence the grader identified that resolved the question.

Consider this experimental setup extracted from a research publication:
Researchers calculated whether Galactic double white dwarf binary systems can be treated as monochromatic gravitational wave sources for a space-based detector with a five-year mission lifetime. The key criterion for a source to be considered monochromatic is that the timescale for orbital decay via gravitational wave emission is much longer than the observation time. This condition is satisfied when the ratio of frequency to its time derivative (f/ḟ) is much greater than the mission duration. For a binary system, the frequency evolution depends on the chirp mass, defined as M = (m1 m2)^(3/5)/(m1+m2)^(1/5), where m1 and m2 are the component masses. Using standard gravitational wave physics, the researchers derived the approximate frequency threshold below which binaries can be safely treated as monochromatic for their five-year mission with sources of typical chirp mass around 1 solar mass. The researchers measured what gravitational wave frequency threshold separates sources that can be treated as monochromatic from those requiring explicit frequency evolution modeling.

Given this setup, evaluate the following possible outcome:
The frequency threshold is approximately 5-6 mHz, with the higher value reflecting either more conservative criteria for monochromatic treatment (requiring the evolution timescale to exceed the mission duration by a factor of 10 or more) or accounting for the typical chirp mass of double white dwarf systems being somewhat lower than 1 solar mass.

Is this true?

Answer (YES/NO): NO